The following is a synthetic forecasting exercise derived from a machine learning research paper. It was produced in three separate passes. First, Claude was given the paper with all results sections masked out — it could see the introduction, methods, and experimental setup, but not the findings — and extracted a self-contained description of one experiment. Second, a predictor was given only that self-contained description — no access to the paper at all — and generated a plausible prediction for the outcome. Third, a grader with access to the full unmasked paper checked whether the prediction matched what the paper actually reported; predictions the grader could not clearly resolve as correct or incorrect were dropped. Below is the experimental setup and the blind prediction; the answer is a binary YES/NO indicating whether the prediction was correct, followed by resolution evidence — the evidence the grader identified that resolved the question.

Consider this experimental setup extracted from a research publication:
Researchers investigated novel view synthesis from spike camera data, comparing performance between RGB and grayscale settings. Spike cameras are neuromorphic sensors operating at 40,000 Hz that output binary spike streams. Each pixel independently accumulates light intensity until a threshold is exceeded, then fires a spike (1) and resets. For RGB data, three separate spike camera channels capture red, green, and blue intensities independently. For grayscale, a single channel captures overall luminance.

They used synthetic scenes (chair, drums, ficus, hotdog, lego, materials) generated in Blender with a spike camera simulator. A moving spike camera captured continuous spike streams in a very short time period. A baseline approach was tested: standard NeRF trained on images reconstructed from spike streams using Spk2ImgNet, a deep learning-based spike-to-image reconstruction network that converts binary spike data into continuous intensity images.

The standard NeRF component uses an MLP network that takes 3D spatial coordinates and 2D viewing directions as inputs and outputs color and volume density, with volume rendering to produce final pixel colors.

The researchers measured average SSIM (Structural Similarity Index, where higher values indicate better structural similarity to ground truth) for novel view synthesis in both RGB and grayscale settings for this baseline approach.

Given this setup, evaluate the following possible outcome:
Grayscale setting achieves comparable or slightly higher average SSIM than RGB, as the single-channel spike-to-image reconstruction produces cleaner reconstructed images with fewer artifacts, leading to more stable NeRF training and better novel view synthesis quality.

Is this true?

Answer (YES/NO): NO